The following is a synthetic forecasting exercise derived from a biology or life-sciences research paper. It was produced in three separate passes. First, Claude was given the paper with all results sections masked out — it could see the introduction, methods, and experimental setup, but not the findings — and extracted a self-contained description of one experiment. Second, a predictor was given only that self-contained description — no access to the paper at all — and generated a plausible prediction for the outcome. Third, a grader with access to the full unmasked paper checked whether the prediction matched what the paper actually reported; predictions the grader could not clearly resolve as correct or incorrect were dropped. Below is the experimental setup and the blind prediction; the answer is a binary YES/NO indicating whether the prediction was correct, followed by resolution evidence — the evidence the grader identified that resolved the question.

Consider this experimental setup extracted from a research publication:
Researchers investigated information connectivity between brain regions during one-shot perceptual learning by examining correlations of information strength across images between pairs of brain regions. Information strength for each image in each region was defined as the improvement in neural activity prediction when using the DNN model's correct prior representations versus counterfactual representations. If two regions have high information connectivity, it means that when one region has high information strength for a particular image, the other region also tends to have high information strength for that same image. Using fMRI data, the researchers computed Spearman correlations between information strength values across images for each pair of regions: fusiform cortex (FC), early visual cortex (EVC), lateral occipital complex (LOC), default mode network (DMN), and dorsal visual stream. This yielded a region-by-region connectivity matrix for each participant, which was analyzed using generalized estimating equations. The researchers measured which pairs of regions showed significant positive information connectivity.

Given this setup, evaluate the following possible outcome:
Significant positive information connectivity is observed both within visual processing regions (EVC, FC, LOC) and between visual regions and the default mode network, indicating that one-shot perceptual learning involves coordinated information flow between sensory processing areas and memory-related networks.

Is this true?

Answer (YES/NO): NO